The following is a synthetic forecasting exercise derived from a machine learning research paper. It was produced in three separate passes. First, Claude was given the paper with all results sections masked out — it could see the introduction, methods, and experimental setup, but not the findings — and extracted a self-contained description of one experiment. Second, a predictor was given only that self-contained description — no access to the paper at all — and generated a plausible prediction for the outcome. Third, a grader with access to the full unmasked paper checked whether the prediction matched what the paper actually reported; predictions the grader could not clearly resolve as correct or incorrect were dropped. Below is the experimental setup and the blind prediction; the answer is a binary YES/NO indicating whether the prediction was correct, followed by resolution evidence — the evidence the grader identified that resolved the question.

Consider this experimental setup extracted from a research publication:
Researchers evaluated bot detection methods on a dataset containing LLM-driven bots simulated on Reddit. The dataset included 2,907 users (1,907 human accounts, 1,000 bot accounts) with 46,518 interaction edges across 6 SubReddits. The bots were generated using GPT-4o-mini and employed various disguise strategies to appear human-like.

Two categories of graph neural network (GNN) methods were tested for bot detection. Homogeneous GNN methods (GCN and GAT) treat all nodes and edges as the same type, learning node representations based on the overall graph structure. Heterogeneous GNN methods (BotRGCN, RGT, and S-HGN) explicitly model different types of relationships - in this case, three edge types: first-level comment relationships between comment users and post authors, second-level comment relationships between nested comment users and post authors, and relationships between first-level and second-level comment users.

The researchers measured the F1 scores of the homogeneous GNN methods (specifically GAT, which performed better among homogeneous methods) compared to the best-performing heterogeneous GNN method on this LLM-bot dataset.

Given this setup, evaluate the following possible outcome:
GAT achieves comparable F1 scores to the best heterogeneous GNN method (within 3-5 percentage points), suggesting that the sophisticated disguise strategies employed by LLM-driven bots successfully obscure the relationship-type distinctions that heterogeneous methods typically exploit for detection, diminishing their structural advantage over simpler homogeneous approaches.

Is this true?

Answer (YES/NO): NO